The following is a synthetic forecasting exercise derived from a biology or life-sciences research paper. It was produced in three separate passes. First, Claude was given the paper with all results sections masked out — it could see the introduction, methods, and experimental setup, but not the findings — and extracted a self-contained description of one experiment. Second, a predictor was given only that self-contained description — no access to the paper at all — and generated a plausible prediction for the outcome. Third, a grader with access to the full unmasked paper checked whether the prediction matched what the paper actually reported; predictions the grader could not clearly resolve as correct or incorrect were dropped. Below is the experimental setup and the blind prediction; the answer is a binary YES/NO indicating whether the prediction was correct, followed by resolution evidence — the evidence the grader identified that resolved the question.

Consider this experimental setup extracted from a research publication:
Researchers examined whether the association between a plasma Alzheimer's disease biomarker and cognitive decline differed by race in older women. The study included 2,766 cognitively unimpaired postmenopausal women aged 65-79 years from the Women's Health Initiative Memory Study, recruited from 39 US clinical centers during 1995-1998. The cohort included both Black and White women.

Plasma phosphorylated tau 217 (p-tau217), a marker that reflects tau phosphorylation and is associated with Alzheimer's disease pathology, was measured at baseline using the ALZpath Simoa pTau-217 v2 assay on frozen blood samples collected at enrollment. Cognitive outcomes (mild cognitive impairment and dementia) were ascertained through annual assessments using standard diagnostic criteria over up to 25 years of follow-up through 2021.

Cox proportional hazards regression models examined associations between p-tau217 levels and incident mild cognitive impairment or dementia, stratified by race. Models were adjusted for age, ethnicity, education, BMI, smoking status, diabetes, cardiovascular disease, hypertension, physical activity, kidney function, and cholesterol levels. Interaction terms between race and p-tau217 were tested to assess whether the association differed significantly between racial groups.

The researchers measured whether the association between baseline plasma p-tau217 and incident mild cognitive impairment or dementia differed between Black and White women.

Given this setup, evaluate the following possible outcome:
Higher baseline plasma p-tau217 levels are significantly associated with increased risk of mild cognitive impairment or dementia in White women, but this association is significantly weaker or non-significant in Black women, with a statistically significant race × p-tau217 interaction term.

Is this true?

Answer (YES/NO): YES